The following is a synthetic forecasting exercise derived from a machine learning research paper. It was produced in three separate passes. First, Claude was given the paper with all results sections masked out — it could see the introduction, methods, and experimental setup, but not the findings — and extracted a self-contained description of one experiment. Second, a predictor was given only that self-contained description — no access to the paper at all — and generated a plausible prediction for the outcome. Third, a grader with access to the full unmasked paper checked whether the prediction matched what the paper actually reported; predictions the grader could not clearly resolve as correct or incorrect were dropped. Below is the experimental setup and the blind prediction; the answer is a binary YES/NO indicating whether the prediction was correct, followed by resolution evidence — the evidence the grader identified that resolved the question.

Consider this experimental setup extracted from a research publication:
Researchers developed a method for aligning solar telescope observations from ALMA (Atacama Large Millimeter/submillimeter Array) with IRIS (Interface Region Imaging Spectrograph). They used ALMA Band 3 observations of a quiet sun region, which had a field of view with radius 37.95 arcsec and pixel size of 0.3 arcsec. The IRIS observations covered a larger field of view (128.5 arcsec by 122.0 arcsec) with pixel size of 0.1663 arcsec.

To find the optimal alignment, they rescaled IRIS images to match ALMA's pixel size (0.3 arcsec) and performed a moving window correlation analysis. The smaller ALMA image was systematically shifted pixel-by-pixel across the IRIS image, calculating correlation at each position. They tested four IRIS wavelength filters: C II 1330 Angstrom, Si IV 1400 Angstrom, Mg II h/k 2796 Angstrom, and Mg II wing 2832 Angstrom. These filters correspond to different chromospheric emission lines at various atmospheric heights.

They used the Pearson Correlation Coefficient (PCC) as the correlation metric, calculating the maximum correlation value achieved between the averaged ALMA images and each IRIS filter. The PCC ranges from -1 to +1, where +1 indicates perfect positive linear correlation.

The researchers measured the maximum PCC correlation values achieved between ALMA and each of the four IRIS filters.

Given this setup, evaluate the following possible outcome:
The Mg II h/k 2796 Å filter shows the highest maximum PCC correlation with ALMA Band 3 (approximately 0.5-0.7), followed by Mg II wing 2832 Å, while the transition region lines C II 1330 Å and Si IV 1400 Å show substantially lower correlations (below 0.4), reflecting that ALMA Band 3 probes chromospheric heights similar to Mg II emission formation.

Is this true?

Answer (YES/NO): NO